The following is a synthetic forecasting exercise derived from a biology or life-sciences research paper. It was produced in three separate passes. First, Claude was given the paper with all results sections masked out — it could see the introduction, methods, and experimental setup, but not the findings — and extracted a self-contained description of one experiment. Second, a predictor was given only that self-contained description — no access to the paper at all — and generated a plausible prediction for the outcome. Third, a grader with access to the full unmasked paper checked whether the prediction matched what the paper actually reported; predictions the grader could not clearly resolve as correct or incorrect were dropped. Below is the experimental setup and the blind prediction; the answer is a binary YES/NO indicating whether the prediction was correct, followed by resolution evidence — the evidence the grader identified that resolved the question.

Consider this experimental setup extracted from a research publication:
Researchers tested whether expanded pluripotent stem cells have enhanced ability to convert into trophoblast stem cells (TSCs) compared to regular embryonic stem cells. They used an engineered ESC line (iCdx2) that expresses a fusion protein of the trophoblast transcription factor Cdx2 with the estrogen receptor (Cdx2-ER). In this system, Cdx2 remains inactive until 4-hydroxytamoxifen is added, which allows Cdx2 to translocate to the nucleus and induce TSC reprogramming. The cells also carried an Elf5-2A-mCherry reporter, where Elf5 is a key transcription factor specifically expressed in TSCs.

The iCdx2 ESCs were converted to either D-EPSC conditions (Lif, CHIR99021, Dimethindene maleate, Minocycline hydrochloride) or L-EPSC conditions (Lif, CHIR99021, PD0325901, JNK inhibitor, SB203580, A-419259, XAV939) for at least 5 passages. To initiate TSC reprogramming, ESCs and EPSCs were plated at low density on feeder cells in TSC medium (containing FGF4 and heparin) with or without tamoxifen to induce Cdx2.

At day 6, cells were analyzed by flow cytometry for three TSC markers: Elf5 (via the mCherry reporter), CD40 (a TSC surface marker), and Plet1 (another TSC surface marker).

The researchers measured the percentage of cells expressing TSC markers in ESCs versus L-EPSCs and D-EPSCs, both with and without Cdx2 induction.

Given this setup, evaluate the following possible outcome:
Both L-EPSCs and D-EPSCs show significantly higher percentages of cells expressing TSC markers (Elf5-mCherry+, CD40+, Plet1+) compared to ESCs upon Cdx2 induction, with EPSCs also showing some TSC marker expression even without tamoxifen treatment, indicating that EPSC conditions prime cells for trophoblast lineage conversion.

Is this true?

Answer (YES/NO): NO